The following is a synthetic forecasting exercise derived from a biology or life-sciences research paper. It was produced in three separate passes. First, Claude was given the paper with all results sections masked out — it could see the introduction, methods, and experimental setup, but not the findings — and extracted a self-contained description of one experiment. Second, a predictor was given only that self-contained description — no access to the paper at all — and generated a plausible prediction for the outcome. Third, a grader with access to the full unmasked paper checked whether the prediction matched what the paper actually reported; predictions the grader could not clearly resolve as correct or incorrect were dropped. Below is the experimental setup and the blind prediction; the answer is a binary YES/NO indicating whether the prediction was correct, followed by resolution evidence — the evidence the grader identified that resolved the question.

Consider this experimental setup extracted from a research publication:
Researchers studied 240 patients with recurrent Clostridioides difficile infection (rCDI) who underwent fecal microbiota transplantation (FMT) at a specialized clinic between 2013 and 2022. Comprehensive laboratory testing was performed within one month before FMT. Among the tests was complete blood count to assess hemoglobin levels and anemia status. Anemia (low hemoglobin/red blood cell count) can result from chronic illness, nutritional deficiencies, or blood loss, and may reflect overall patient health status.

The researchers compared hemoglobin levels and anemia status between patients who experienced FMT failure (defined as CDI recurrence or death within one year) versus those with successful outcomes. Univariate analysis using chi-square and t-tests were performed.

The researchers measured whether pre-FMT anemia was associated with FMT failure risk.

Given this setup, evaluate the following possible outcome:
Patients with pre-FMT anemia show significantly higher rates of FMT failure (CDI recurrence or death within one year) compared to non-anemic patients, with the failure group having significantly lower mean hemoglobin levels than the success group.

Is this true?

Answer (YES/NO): YES